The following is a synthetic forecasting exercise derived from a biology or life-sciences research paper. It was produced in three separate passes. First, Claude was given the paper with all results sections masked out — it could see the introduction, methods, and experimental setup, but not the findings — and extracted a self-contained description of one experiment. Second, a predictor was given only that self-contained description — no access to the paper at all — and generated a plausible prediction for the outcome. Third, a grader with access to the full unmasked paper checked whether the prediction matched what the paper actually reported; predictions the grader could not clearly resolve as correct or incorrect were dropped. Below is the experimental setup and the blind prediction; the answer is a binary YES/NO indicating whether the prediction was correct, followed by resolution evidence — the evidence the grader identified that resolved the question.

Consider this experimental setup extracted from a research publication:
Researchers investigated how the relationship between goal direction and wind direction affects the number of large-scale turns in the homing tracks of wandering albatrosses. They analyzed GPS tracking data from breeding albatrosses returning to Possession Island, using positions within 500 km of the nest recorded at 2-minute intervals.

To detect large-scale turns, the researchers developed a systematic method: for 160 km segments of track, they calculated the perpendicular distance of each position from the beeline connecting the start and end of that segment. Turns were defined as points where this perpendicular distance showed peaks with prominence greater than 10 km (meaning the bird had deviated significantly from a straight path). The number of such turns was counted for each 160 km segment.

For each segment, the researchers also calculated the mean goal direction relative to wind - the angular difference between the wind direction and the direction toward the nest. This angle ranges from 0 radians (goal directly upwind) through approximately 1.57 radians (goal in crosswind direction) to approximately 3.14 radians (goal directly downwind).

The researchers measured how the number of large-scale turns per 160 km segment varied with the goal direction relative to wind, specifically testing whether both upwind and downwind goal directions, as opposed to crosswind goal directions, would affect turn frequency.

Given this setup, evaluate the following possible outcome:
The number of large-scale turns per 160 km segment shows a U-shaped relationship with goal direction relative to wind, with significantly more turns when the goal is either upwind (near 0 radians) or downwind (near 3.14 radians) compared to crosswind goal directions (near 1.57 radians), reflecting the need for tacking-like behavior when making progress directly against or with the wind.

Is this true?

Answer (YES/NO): YES